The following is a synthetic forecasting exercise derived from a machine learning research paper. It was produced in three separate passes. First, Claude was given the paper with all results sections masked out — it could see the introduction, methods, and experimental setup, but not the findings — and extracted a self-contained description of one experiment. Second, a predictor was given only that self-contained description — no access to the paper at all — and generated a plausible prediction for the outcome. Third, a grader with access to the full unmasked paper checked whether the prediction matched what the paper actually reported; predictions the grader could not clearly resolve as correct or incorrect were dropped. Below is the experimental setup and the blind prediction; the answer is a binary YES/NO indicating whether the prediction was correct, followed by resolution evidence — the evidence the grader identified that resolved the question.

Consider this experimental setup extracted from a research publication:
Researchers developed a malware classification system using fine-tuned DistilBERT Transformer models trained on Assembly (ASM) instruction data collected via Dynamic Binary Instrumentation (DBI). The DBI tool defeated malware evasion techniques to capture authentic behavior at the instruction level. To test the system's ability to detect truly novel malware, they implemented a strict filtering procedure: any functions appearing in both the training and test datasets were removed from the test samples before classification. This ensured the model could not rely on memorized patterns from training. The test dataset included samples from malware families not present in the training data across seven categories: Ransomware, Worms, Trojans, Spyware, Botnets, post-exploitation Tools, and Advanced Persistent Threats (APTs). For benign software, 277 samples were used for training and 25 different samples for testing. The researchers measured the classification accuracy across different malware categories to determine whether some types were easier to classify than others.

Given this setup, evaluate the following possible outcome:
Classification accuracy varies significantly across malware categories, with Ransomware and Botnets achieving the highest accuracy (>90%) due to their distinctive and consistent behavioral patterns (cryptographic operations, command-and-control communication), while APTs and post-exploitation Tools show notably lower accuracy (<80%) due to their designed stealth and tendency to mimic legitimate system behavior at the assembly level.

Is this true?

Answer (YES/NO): NO